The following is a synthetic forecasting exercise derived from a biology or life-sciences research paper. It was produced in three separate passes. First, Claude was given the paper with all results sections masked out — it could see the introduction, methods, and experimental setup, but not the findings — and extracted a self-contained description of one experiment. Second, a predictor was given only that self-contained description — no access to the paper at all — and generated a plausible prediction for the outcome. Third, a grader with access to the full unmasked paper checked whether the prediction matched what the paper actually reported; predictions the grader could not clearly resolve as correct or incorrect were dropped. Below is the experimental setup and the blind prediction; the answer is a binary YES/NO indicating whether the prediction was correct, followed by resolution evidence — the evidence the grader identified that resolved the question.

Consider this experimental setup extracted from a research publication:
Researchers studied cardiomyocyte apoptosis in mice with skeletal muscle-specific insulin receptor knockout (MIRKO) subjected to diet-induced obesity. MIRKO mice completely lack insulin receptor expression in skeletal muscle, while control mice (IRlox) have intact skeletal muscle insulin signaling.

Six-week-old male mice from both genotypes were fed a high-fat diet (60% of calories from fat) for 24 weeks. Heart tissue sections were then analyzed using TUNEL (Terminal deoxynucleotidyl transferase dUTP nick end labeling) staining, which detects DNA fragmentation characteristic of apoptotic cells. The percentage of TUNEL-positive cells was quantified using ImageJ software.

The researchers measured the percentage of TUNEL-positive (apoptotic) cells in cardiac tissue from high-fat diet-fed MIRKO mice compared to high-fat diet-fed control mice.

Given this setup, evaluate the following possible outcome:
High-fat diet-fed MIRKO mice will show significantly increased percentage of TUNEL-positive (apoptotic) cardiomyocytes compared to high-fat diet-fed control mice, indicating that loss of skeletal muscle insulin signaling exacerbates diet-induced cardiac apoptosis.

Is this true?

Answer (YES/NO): NO